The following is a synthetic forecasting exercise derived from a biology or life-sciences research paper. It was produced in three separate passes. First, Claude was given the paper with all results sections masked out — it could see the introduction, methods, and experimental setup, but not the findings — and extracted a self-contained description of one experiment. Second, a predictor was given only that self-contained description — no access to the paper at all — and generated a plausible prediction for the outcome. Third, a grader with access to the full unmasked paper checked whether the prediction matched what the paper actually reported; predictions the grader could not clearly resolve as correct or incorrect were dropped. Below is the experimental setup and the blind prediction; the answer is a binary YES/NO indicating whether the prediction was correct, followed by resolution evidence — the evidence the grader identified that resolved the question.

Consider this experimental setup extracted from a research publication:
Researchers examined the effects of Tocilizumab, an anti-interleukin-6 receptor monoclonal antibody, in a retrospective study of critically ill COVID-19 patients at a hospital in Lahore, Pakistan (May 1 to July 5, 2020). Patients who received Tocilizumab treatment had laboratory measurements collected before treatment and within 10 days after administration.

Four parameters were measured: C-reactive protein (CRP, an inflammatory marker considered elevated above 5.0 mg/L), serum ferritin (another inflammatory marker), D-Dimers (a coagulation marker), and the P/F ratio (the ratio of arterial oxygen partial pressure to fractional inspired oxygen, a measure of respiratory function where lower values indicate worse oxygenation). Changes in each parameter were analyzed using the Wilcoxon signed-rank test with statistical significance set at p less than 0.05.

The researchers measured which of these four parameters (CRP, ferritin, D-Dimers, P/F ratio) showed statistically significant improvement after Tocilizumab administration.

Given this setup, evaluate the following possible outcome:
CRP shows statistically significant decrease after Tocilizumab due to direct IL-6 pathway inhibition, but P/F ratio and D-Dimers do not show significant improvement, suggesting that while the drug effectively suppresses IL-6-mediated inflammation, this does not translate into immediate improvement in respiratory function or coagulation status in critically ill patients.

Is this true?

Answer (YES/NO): NO